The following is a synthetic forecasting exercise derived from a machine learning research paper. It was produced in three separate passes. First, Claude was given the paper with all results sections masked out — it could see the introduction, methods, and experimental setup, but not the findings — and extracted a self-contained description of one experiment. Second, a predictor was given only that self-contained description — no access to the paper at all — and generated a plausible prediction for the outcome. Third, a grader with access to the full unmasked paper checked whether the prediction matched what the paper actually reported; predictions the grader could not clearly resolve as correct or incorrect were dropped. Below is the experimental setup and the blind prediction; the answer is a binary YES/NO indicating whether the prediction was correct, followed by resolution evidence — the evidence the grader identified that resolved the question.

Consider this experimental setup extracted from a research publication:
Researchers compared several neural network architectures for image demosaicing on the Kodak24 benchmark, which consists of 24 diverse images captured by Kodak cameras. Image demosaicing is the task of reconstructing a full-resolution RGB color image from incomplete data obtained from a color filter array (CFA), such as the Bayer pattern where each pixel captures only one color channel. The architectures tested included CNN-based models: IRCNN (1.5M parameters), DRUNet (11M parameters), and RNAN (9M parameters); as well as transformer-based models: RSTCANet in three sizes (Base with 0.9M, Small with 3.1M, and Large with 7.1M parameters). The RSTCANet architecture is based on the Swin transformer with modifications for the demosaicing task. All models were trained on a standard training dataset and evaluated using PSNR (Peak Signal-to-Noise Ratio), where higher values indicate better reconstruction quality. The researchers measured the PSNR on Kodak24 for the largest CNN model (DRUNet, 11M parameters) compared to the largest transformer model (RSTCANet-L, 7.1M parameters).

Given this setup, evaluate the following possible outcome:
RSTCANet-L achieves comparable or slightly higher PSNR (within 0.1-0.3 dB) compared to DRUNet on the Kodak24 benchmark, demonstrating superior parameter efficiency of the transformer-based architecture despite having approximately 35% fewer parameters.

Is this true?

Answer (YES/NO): NO